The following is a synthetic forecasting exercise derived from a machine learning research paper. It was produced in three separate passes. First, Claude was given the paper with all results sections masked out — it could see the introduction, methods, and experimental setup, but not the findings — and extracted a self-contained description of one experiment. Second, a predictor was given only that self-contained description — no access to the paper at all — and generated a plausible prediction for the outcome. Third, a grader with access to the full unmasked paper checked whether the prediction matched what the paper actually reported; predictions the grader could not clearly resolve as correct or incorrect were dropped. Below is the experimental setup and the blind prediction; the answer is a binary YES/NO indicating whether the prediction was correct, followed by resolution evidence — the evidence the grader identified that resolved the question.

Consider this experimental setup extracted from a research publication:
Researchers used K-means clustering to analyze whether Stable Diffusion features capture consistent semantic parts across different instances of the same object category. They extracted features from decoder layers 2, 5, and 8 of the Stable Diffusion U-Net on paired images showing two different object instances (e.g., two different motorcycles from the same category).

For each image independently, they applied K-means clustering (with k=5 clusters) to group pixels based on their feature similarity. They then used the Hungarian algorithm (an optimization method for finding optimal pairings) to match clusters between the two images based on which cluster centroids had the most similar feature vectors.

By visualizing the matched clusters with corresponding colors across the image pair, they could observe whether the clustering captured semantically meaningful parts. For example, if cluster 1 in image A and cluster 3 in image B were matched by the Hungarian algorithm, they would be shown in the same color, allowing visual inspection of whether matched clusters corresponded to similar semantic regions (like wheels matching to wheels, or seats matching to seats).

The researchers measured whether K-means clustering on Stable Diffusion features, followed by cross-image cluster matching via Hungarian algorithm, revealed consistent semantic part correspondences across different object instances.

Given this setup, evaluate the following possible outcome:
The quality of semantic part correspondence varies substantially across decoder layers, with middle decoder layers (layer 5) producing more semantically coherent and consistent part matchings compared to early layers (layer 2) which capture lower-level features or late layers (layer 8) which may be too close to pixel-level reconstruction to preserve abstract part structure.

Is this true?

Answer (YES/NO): NO